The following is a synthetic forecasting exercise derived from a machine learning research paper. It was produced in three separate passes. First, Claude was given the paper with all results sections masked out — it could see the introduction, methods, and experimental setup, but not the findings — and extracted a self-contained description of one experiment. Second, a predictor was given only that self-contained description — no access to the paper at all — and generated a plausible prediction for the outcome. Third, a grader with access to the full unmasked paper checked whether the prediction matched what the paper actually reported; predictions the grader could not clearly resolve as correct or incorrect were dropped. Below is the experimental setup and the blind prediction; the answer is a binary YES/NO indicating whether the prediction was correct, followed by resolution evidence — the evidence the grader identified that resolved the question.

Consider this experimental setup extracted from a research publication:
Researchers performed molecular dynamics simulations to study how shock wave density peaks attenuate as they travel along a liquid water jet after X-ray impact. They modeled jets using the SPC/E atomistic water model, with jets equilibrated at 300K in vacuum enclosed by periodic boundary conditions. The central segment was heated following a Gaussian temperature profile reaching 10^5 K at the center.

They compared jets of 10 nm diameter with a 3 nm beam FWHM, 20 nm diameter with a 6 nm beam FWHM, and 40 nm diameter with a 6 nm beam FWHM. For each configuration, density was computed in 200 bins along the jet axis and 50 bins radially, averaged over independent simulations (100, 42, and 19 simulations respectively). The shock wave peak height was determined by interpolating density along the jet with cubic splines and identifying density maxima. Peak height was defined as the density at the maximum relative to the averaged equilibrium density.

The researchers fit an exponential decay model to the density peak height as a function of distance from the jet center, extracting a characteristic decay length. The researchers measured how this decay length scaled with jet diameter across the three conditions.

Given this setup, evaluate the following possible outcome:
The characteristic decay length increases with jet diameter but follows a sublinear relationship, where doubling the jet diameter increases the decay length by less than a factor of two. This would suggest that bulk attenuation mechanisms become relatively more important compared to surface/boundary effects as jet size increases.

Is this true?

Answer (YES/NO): NO